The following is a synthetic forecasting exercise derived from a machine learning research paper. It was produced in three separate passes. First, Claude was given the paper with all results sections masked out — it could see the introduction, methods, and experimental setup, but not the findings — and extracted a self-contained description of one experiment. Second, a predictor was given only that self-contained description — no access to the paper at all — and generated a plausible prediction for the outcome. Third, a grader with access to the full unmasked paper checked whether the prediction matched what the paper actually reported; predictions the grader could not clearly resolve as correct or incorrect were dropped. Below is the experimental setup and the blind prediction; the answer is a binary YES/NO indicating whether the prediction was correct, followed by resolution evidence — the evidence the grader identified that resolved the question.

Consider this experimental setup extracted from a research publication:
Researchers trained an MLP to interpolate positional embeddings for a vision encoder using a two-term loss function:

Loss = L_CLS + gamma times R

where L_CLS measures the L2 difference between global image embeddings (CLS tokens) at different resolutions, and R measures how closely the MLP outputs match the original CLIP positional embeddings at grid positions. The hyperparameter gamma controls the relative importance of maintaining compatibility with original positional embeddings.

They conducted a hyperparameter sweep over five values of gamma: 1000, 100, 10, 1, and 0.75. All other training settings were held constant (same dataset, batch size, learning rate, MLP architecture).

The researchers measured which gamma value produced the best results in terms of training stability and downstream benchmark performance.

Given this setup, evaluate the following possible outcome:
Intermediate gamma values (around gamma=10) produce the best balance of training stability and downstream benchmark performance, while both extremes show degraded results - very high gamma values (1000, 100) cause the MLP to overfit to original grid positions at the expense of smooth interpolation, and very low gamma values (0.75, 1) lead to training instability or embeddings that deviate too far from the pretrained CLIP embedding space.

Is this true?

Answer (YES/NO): NO